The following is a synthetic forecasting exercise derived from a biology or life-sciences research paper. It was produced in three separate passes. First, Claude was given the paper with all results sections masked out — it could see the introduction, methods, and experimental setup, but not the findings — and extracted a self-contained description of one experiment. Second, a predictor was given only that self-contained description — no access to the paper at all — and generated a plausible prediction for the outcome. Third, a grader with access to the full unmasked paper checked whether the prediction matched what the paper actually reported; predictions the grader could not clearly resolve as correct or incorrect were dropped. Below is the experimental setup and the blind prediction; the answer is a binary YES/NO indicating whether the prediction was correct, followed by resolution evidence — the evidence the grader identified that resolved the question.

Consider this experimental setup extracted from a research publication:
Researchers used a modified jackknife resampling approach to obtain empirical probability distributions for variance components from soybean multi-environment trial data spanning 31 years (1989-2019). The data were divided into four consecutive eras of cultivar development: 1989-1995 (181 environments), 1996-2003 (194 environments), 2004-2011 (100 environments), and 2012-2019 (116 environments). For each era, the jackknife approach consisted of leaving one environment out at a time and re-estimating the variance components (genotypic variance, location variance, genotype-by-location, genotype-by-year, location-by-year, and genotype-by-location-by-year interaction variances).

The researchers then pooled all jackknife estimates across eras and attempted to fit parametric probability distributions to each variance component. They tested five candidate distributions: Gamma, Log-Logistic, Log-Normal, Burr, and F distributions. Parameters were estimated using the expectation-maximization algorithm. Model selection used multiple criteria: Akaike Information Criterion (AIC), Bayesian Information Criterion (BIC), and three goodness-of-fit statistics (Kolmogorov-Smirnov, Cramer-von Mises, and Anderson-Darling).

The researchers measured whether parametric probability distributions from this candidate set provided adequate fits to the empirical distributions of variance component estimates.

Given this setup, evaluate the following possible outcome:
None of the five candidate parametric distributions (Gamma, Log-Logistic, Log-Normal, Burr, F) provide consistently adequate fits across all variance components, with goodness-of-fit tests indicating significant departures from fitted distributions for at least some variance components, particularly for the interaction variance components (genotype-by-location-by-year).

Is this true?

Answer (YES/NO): NO